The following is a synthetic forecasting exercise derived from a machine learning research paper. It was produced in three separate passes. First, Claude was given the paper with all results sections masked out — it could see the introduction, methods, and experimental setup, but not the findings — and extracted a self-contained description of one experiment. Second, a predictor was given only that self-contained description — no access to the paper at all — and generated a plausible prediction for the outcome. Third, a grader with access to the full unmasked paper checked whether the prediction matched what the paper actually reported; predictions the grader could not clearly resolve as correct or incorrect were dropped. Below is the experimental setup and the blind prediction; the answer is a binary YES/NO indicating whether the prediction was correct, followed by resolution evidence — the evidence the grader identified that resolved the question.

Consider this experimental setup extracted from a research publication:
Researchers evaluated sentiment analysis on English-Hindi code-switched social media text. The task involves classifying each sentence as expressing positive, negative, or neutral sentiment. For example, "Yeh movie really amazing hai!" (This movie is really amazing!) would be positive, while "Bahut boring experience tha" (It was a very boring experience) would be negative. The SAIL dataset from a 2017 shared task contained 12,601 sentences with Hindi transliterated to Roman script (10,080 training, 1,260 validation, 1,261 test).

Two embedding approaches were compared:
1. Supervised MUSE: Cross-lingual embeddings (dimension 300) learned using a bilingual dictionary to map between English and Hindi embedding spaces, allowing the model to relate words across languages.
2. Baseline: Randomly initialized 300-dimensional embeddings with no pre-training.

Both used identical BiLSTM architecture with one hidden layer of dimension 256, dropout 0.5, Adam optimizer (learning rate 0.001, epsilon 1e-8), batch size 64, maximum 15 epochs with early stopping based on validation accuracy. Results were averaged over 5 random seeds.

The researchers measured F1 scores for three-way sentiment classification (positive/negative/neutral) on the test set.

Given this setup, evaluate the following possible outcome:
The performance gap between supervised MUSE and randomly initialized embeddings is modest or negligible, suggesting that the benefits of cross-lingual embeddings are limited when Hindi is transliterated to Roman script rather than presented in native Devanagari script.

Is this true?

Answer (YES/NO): YES